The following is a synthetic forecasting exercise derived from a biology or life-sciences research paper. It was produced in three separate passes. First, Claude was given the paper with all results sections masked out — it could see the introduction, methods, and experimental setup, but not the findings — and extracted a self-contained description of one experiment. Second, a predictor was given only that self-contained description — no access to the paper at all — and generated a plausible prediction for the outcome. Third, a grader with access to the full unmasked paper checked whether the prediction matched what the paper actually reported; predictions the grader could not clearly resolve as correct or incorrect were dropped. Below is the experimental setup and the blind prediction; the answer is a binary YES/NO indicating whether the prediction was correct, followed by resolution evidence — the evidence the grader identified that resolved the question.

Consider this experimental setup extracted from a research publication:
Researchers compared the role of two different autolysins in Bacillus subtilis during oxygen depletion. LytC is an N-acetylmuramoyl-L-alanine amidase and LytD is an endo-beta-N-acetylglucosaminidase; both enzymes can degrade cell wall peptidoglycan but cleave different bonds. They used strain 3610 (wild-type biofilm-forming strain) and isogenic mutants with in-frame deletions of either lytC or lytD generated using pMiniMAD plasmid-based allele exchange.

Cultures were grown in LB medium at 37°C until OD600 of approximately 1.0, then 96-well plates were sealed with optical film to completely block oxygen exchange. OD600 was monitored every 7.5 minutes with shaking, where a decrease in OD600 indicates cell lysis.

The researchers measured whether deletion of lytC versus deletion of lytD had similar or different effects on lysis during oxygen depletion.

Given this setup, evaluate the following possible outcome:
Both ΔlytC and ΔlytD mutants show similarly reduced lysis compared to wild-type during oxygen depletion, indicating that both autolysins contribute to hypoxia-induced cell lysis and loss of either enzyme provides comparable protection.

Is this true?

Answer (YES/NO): NO